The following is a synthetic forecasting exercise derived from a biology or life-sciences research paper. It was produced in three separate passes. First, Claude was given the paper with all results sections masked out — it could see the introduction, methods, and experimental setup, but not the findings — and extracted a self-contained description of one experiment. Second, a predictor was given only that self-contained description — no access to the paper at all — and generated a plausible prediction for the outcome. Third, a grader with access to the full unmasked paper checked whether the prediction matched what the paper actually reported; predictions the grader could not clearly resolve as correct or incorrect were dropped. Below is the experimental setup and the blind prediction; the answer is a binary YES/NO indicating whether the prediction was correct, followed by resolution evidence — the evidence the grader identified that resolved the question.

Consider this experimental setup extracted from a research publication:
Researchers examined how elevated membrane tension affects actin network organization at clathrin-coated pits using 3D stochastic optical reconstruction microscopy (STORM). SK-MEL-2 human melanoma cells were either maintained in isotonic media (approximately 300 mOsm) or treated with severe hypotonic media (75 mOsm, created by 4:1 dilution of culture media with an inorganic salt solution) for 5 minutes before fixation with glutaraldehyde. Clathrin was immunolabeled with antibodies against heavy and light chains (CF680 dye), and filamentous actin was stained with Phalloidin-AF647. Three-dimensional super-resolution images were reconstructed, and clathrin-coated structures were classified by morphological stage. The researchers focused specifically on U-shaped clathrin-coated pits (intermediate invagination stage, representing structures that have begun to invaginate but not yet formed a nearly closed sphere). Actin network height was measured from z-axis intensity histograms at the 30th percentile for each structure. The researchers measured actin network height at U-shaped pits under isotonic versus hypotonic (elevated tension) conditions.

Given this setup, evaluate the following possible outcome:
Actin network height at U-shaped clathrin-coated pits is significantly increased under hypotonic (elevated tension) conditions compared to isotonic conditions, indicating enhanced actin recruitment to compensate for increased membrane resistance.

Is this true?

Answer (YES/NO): YES